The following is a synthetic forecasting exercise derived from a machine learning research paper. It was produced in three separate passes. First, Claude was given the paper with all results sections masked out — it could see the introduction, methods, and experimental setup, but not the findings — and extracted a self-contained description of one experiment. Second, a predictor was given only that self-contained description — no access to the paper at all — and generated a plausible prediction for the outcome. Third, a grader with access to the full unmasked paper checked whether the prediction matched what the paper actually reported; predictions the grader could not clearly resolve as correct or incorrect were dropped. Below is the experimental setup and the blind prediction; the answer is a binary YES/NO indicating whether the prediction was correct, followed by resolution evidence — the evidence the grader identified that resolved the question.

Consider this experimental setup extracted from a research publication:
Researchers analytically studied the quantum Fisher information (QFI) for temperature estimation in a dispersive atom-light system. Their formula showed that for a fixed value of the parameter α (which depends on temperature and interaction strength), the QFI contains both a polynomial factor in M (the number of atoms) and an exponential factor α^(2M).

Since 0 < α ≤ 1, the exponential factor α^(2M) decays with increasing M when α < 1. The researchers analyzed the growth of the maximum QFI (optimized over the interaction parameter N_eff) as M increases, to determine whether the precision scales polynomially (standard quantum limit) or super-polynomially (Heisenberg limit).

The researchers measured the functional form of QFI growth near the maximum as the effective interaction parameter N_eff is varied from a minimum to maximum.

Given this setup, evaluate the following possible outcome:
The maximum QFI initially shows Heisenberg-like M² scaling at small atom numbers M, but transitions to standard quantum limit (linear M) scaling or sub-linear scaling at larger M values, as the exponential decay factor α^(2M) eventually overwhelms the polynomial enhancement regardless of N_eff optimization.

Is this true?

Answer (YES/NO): NO